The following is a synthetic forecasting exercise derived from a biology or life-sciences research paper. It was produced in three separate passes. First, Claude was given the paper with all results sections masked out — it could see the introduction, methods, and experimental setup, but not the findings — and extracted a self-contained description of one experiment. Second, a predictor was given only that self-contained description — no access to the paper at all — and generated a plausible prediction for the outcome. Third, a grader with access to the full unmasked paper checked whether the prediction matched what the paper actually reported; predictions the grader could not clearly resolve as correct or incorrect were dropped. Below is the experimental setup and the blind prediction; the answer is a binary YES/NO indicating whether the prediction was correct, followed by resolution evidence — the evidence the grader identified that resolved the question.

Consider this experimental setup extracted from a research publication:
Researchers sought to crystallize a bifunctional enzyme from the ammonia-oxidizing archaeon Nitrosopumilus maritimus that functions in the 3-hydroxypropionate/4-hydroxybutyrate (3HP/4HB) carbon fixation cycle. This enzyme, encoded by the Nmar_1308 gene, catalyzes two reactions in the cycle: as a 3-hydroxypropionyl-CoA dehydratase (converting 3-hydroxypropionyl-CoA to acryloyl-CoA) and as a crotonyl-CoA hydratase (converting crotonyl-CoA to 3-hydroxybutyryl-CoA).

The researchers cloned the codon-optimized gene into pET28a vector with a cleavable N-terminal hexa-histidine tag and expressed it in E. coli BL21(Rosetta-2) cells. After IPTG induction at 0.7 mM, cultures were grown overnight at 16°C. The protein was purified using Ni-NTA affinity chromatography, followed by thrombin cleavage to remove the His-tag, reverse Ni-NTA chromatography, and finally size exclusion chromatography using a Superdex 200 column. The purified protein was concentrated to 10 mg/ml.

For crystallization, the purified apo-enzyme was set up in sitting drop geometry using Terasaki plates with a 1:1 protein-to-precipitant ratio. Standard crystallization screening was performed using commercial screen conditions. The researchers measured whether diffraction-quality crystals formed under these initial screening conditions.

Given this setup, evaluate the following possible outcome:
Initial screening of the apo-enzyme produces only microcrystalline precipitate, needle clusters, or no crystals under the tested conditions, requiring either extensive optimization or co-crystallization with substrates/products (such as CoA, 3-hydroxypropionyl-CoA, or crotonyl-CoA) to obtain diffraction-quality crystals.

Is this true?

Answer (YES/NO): NO